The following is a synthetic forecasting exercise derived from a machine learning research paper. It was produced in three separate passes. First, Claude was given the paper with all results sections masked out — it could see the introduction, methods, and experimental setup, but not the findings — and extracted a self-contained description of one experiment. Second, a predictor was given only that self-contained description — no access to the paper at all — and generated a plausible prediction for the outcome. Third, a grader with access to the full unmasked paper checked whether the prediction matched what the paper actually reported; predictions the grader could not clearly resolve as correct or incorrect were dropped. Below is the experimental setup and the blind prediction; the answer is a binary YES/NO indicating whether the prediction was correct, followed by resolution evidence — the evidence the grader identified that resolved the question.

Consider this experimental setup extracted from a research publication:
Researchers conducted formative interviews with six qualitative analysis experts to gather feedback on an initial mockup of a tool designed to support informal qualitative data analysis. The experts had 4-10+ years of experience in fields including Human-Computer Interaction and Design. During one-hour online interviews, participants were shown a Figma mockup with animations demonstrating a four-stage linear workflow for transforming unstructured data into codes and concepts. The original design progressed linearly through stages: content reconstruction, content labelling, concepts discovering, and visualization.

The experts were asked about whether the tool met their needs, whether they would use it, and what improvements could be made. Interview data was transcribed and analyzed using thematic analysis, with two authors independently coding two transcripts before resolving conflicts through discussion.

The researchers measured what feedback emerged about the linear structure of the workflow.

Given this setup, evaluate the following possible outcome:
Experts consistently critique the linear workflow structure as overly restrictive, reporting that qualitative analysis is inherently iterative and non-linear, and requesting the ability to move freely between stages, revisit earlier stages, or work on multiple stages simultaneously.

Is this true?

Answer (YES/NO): YES